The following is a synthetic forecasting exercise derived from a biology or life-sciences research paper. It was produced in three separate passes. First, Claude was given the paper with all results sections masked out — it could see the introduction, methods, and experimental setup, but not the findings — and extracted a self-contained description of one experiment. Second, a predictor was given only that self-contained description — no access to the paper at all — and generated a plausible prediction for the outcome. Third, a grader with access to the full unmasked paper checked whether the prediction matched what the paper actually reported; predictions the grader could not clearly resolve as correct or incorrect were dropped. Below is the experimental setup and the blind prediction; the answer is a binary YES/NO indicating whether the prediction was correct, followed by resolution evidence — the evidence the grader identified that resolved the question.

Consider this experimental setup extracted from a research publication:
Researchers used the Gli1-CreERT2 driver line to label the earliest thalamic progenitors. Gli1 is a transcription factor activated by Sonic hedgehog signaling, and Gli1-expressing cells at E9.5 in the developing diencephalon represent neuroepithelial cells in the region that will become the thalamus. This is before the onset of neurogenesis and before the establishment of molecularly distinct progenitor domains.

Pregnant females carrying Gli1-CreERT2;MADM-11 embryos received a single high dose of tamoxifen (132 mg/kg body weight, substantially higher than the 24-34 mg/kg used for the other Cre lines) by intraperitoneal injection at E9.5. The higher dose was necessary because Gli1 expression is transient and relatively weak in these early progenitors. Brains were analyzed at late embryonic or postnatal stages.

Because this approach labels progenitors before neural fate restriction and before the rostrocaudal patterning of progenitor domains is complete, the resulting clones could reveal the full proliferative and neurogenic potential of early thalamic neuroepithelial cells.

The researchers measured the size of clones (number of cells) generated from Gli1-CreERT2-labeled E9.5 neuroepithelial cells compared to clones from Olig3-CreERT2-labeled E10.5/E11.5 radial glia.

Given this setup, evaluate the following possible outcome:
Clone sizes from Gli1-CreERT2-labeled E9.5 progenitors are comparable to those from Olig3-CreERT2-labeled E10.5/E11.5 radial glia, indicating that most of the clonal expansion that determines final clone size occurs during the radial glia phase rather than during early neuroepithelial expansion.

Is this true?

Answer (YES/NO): NO